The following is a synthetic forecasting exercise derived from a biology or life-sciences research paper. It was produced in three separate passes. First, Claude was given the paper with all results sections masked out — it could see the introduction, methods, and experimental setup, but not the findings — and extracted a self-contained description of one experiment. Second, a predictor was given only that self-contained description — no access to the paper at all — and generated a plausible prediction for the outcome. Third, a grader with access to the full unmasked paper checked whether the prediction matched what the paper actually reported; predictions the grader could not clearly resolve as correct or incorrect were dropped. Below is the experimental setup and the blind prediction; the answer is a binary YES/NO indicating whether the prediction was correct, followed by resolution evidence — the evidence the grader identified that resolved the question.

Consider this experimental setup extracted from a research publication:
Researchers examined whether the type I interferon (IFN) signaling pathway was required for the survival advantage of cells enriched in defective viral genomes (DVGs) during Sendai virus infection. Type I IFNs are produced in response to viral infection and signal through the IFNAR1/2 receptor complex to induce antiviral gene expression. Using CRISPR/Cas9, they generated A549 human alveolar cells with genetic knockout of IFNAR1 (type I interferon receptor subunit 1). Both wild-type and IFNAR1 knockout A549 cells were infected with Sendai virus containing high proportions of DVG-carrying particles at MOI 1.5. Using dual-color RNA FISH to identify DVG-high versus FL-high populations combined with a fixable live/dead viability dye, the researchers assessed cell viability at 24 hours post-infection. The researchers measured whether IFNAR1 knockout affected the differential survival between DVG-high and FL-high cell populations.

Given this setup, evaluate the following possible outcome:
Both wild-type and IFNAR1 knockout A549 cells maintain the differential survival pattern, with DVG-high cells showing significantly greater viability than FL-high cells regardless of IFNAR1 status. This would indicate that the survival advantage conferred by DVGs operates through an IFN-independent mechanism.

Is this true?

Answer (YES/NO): YES